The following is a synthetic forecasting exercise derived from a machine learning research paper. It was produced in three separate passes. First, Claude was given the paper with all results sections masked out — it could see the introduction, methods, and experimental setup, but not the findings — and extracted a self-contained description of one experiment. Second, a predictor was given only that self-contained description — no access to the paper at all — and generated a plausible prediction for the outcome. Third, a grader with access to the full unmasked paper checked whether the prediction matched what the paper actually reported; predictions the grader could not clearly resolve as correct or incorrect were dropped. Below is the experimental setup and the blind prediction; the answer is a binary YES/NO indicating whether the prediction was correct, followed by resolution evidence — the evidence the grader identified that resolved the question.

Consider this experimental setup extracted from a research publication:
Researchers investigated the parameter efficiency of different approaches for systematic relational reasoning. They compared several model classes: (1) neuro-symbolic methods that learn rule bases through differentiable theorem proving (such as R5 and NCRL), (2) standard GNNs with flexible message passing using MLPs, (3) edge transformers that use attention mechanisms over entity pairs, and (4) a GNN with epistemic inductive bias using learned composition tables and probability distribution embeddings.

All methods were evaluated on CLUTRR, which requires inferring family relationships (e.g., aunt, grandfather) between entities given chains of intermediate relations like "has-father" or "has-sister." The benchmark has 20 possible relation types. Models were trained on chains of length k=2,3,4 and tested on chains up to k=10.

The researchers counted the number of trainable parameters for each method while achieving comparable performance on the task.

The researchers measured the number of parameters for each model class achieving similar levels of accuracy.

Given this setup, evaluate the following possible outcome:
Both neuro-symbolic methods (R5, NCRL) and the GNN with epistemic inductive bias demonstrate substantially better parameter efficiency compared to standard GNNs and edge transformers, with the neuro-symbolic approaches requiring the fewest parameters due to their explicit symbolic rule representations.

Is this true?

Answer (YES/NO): NO